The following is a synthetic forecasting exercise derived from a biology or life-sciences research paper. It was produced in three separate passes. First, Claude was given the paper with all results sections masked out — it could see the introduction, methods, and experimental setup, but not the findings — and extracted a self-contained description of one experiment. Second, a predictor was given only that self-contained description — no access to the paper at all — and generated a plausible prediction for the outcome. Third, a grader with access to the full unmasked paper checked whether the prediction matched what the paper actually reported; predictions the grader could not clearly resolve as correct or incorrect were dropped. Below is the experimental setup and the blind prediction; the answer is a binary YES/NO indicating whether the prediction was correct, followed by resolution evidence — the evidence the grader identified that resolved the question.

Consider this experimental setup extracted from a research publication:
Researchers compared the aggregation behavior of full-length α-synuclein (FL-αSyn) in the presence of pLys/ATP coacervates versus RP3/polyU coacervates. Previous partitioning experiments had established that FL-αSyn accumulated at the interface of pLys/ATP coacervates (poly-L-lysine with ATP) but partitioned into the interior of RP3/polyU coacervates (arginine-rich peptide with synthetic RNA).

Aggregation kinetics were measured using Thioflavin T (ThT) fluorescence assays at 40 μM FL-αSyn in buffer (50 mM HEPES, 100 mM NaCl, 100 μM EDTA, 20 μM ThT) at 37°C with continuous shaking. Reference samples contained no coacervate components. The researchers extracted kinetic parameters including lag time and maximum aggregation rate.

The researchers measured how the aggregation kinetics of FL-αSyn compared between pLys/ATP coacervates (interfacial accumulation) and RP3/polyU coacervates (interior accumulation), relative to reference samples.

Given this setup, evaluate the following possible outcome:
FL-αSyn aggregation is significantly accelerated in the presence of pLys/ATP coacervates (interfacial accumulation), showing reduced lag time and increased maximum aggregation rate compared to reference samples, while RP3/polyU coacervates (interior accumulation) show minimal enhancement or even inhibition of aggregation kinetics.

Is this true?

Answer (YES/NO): NO